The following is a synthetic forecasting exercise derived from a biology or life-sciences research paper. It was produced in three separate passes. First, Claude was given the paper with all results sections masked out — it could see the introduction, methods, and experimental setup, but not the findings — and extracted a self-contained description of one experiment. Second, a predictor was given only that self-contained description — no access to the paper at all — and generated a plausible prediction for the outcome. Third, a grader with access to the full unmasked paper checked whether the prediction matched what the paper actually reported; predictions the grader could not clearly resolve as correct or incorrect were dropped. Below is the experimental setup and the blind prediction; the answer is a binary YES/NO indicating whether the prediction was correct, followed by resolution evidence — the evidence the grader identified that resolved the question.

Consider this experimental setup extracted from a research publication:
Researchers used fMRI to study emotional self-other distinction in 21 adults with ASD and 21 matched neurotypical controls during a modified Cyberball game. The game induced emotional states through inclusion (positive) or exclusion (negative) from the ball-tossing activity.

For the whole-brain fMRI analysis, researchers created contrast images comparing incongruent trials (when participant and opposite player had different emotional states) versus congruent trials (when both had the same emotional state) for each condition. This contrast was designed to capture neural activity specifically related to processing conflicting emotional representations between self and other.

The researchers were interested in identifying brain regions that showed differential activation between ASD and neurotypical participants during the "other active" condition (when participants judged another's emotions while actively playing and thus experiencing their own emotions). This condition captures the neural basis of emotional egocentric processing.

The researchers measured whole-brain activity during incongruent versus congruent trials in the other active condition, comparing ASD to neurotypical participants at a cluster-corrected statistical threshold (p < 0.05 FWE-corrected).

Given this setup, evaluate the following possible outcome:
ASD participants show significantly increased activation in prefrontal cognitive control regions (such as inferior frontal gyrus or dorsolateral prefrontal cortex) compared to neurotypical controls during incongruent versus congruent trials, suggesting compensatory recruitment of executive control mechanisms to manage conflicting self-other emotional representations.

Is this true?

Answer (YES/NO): NO